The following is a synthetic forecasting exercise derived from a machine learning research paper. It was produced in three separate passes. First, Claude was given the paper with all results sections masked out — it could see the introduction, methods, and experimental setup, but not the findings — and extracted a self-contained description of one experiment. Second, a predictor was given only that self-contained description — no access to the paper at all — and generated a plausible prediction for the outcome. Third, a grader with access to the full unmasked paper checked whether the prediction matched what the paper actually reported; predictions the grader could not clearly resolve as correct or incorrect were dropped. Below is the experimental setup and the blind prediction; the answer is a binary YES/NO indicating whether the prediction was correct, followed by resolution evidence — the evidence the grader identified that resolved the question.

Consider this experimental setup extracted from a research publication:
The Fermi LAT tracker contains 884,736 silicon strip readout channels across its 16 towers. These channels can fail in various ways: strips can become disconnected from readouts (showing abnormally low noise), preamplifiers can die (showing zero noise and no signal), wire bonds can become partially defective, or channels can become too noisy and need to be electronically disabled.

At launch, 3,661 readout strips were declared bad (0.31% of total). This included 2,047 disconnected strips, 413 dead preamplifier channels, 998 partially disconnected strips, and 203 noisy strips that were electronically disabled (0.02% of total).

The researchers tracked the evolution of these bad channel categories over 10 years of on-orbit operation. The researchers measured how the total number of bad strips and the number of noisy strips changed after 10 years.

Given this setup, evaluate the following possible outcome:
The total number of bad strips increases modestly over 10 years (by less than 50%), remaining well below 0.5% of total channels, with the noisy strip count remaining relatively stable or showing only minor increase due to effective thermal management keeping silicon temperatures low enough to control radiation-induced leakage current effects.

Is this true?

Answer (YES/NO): NO